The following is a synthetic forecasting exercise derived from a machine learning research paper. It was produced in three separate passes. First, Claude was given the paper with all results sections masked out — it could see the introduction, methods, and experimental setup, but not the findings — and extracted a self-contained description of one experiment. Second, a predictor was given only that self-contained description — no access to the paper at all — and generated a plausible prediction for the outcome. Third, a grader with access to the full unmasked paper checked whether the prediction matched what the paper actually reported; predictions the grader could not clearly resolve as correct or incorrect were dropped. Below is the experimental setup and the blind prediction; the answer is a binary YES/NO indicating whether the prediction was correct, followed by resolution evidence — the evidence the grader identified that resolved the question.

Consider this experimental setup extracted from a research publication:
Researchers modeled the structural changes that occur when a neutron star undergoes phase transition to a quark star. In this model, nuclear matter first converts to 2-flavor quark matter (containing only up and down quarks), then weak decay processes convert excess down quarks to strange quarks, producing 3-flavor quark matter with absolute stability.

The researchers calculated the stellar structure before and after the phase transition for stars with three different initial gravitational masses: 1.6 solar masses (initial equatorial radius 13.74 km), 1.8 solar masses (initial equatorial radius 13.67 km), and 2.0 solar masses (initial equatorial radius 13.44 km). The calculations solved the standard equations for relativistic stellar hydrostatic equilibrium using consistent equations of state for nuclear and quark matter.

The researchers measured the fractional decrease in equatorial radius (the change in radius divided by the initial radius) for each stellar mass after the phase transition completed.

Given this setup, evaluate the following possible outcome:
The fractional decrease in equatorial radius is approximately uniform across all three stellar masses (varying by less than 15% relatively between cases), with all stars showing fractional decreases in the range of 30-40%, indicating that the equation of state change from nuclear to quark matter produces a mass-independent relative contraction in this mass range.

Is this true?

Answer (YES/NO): NO